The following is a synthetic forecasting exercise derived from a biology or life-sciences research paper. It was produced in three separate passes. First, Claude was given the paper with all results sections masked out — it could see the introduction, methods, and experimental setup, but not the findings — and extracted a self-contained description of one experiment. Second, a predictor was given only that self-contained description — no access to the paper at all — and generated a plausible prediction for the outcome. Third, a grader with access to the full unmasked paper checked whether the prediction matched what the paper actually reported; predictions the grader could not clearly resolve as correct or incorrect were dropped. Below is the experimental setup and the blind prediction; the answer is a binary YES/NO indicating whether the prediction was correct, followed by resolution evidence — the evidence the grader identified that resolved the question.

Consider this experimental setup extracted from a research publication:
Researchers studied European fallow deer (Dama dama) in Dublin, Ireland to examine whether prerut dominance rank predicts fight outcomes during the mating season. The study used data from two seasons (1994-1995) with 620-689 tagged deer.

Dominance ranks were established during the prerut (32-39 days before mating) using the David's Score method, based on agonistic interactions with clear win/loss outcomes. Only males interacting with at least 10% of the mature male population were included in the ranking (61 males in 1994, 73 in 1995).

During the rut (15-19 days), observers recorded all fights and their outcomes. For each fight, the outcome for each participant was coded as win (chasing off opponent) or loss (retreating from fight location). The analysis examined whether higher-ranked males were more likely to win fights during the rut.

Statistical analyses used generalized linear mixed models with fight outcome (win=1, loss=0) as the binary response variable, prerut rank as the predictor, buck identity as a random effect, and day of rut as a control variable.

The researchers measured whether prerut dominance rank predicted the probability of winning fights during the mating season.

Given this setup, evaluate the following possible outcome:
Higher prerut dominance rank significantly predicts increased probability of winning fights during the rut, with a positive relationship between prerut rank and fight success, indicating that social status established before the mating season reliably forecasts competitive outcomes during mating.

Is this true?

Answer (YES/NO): NO